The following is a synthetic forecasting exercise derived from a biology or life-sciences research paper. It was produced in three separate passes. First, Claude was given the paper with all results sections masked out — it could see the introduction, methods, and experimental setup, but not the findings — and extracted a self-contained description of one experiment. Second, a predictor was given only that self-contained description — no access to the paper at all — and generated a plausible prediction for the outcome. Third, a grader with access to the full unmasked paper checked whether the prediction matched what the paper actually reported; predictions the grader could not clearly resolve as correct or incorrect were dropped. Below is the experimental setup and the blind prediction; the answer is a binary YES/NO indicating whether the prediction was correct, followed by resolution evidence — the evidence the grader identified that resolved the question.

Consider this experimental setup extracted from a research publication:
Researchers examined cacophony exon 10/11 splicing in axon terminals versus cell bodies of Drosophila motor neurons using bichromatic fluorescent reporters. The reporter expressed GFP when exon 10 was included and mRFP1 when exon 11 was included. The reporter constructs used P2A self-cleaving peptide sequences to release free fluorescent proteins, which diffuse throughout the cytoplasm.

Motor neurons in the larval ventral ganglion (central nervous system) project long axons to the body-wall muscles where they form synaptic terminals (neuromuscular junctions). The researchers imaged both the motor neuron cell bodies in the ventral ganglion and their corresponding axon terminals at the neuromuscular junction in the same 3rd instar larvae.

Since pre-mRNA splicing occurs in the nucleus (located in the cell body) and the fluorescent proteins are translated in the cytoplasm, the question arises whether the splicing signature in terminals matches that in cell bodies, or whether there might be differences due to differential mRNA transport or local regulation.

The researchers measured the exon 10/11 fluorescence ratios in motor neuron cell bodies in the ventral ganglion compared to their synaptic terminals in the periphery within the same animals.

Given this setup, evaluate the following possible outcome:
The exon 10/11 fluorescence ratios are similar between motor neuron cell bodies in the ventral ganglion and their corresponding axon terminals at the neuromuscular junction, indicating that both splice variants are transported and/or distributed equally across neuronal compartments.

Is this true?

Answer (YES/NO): NO